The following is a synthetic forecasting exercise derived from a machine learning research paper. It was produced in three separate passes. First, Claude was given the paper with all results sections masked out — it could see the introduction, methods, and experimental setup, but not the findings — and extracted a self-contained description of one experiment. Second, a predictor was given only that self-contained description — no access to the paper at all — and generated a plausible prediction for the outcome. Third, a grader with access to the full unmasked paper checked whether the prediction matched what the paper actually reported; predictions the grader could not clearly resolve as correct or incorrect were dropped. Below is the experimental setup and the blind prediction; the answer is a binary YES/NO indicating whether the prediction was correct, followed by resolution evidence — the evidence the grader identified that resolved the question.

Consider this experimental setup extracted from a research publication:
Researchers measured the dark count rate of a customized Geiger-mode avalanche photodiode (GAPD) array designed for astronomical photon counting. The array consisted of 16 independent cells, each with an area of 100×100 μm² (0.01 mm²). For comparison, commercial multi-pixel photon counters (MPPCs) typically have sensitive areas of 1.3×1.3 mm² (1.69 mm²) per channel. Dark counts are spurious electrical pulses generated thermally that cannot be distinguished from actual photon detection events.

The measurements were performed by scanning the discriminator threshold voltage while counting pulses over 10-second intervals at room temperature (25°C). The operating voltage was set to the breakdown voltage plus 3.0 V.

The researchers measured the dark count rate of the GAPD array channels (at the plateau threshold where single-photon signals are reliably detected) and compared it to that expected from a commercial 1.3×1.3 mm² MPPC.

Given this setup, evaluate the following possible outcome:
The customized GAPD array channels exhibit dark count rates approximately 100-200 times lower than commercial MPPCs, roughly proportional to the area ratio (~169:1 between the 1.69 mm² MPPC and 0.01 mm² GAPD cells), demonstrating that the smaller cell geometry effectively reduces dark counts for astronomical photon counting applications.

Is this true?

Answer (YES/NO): YES